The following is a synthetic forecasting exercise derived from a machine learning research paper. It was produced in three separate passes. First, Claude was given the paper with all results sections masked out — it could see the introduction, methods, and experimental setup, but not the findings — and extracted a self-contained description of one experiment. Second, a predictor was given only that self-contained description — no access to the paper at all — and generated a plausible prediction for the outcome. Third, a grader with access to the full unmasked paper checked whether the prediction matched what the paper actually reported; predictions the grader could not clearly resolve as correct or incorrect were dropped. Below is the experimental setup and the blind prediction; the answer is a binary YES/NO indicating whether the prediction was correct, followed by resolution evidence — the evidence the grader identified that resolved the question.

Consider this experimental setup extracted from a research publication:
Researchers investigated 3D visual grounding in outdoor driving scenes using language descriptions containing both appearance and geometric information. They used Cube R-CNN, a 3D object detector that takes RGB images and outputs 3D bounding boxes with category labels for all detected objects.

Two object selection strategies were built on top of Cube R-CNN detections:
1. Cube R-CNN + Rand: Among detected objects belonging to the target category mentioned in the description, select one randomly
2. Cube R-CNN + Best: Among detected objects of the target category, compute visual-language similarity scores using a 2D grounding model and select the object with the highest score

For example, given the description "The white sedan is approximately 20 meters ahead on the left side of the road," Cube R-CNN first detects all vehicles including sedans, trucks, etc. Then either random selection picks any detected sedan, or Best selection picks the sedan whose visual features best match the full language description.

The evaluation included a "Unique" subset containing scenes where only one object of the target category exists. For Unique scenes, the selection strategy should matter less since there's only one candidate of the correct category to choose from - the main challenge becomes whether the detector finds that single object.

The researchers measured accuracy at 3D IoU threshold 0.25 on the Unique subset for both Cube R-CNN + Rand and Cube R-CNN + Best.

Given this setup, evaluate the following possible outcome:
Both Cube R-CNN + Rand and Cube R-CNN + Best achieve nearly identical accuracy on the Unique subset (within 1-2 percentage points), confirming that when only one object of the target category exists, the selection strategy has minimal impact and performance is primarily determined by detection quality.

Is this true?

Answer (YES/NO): NO